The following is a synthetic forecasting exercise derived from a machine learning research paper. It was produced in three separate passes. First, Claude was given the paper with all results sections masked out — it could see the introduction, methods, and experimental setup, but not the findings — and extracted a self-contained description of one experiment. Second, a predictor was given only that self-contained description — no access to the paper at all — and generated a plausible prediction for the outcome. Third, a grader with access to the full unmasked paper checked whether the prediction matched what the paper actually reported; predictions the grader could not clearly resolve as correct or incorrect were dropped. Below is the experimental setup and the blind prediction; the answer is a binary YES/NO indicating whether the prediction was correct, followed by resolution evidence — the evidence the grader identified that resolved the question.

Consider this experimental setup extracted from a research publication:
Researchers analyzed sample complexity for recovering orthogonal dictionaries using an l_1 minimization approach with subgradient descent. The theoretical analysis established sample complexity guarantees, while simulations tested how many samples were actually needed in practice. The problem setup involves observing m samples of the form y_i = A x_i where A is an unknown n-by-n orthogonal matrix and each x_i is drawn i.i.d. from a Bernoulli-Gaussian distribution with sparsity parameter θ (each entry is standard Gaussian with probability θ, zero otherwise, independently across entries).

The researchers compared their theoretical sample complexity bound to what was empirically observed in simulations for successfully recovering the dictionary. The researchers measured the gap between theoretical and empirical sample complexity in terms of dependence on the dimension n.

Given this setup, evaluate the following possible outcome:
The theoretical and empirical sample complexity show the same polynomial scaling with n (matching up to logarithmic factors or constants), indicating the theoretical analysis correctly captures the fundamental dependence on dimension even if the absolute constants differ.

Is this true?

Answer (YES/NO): NO